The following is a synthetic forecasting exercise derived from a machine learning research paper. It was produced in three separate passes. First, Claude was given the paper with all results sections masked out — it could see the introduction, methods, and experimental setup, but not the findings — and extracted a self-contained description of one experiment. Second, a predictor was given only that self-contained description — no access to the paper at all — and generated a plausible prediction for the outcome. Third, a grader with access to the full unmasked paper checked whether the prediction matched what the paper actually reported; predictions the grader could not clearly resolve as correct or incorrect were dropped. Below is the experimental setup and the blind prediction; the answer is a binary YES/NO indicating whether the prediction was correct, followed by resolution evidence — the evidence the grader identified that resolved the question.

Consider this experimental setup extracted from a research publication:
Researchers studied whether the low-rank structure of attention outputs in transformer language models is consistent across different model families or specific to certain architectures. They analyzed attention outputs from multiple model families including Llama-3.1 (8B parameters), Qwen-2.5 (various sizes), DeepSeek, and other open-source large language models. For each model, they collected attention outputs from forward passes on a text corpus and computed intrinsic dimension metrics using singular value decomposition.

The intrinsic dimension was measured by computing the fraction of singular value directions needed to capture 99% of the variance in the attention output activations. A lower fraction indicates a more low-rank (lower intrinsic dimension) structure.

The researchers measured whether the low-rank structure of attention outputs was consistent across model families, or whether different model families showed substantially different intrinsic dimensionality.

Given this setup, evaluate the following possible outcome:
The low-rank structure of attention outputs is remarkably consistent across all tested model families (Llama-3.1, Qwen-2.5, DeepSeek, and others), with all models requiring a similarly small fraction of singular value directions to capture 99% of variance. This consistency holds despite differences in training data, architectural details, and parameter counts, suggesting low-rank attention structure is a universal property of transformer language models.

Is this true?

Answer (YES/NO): YES